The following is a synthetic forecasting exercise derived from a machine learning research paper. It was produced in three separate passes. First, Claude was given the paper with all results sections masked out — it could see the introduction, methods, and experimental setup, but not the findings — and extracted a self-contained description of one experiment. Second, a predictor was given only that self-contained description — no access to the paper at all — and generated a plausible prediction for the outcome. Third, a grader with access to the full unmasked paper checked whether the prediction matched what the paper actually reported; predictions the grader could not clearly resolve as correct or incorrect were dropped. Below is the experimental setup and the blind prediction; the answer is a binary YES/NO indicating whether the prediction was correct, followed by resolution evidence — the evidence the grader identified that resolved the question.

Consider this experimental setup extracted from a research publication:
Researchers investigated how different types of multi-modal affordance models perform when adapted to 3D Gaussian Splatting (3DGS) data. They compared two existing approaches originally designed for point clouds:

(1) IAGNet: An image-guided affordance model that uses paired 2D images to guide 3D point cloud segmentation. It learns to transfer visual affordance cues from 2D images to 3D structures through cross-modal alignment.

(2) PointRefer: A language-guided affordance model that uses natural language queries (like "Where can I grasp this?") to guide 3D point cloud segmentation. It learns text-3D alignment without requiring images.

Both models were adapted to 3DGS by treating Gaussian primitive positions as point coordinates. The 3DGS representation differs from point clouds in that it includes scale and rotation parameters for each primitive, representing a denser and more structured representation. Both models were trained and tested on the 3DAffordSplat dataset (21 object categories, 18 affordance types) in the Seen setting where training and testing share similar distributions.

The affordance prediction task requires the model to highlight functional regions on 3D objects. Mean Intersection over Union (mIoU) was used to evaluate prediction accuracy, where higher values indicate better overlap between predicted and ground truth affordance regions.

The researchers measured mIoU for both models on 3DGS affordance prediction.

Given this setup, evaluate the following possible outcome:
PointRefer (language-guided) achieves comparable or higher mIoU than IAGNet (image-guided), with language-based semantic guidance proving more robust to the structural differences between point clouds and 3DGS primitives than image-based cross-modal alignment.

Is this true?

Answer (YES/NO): YES